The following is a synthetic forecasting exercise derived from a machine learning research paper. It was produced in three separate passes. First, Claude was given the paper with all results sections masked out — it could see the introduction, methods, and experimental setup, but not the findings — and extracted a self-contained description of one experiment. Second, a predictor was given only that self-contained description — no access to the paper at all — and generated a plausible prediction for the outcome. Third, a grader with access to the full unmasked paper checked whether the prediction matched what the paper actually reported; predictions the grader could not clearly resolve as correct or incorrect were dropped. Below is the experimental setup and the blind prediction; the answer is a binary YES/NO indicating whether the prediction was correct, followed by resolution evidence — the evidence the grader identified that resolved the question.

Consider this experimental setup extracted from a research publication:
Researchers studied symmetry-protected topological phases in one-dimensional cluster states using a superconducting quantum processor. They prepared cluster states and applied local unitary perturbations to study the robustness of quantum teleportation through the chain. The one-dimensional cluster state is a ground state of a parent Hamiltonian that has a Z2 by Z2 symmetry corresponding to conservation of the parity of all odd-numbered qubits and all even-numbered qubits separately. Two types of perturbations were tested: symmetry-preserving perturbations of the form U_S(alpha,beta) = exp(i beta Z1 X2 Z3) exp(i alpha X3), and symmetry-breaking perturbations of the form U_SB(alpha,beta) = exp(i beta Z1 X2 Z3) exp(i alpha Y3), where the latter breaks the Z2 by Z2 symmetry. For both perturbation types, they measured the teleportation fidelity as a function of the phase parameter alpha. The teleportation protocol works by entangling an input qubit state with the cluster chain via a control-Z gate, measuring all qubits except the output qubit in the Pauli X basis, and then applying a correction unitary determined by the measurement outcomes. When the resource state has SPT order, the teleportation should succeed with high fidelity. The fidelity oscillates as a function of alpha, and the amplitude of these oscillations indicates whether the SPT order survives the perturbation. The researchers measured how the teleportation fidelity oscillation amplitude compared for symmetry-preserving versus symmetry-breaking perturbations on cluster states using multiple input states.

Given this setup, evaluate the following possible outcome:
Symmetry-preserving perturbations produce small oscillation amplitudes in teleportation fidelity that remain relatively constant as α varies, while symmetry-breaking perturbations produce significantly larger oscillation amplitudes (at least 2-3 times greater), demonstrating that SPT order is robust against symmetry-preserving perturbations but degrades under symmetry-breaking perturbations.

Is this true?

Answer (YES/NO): NO